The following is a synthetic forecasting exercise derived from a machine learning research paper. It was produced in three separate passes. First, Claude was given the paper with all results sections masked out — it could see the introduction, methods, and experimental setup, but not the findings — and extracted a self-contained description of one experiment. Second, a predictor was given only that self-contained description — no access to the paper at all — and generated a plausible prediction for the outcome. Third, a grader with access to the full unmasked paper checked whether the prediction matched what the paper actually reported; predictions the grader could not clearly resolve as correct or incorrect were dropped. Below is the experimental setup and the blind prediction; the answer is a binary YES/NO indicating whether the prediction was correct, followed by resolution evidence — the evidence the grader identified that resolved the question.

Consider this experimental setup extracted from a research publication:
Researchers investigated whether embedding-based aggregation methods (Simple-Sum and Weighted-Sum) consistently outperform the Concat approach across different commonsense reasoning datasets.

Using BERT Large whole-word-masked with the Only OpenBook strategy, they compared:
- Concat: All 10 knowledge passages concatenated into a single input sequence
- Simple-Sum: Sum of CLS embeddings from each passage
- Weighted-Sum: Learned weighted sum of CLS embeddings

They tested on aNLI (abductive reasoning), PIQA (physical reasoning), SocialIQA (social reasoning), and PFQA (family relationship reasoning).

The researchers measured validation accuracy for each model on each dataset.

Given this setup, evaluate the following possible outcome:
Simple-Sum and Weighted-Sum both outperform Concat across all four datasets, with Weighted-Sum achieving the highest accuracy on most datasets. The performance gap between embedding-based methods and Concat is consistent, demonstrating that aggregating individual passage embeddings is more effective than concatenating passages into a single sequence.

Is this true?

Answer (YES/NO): NO